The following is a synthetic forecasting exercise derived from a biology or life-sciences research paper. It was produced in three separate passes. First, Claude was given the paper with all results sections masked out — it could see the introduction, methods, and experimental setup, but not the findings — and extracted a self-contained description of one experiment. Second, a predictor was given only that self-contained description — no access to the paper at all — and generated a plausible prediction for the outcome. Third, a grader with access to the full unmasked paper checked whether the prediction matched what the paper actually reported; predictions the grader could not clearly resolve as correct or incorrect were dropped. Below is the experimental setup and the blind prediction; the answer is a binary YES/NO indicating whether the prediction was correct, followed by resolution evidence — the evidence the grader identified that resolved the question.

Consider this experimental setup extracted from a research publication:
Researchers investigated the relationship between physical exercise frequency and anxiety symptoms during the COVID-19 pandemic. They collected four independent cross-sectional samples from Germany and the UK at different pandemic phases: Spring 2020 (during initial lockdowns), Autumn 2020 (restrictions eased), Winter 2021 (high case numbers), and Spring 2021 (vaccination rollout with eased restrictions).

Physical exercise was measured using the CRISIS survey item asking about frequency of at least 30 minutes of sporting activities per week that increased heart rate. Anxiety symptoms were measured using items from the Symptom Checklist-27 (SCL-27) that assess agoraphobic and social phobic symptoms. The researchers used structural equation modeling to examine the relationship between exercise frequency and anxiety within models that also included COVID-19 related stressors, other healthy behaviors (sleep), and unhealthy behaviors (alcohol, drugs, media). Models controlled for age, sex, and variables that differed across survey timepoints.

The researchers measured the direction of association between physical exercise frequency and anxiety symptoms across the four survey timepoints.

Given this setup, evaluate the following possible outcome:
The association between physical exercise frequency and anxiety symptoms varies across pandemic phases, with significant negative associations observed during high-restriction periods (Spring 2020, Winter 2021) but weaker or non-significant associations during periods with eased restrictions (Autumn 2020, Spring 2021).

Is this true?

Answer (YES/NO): NO